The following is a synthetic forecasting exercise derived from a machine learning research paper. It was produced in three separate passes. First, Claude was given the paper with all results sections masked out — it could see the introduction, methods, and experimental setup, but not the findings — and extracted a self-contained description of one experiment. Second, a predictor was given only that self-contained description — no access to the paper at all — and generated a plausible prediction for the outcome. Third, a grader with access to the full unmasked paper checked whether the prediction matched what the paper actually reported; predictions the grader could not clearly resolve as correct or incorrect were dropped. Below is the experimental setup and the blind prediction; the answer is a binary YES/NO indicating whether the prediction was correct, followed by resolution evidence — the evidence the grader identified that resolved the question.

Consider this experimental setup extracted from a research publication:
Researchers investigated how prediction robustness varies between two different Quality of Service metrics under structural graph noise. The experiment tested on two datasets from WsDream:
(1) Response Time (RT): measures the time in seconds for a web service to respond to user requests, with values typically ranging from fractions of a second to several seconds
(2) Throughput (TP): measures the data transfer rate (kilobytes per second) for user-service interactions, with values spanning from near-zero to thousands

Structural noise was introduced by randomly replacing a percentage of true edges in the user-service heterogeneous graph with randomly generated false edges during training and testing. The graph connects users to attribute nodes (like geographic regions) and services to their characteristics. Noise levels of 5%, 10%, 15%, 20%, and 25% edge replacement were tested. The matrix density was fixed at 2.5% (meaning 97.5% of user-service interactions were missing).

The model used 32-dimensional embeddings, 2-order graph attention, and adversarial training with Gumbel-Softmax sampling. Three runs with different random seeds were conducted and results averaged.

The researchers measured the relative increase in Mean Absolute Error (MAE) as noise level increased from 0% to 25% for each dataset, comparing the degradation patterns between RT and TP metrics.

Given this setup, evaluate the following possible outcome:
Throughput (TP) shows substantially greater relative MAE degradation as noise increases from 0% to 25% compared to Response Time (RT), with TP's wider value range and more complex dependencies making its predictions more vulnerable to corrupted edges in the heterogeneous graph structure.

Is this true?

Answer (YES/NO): YES